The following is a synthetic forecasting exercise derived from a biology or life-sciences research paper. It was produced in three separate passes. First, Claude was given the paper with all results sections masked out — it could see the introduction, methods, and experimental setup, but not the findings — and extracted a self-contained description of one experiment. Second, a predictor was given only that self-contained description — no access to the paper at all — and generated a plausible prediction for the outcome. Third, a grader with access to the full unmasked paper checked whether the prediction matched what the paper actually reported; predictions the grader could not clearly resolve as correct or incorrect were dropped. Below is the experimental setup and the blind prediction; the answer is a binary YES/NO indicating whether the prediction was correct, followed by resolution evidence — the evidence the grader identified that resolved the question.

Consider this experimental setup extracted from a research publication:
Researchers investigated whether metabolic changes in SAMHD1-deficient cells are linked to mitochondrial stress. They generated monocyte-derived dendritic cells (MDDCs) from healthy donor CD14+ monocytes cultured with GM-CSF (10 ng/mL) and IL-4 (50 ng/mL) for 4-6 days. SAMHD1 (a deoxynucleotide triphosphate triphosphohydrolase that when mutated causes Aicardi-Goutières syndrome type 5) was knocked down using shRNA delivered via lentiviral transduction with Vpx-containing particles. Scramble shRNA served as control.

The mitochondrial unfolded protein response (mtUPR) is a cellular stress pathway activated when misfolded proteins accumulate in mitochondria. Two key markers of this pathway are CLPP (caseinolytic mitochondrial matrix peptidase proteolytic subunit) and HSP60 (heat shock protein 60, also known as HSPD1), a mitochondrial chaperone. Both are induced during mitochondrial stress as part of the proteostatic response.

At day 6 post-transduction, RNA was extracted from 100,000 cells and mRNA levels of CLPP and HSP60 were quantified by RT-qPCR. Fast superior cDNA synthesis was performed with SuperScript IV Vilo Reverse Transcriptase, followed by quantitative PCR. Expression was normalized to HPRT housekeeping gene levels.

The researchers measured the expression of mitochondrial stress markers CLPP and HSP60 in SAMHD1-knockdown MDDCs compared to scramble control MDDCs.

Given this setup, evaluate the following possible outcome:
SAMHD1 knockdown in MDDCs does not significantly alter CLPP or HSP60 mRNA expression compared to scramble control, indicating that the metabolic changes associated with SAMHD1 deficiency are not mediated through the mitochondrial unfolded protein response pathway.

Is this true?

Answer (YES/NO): NO